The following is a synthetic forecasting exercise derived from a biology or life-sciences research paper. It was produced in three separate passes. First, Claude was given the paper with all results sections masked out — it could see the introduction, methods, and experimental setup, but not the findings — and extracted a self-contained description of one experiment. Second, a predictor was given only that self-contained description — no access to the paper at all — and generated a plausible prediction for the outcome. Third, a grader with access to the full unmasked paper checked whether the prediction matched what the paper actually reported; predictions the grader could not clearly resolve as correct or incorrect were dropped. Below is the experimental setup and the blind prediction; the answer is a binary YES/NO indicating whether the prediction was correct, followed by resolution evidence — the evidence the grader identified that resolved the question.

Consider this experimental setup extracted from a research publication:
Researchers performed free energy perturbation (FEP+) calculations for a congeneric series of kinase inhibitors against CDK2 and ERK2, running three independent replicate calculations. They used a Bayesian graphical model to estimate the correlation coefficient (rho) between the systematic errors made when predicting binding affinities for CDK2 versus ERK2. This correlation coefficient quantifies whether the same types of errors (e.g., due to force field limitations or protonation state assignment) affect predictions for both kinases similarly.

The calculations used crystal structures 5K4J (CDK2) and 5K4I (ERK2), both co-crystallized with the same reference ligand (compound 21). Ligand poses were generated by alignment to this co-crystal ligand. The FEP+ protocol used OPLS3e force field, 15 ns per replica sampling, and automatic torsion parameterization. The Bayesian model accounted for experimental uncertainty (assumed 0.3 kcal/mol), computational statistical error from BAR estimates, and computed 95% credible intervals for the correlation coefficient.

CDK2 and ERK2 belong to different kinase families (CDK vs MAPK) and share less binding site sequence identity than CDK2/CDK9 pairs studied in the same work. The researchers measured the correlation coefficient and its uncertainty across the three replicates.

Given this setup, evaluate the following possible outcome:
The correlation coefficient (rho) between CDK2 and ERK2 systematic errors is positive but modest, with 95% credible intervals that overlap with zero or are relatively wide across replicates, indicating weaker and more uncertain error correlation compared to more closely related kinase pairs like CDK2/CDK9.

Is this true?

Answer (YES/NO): YES